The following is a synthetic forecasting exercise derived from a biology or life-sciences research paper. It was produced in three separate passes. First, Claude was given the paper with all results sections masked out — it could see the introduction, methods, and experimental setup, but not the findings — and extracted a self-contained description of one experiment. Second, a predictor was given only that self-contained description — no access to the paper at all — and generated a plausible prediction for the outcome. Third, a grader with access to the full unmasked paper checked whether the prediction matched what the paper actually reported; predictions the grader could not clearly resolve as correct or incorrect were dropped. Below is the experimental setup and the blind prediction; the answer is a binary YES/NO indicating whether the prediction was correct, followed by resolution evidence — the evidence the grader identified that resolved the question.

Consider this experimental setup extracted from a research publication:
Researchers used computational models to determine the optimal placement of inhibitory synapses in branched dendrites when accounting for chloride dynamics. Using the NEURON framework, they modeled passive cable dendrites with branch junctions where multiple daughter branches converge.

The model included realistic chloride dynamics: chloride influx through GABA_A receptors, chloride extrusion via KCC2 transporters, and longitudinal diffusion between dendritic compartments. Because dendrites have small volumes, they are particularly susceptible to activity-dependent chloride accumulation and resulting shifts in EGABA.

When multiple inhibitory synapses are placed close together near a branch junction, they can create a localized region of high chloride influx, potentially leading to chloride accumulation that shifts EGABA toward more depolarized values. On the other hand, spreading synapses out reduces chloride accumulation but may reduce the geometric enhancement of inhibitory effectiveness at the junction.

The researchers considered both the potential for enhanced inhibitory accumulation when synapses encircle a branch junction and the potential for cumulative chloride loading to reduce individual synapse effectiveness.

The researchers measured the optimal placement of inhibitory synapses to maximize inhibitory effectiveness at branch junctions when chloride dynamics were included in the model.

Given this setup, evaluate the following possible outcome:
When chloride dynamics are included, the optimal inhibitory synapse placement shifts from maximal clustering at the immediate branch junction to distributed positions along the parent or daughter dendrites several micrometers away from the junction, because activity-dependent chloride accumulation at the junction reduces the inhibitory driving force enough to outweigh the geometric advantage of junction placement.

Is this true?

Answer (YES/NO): YES